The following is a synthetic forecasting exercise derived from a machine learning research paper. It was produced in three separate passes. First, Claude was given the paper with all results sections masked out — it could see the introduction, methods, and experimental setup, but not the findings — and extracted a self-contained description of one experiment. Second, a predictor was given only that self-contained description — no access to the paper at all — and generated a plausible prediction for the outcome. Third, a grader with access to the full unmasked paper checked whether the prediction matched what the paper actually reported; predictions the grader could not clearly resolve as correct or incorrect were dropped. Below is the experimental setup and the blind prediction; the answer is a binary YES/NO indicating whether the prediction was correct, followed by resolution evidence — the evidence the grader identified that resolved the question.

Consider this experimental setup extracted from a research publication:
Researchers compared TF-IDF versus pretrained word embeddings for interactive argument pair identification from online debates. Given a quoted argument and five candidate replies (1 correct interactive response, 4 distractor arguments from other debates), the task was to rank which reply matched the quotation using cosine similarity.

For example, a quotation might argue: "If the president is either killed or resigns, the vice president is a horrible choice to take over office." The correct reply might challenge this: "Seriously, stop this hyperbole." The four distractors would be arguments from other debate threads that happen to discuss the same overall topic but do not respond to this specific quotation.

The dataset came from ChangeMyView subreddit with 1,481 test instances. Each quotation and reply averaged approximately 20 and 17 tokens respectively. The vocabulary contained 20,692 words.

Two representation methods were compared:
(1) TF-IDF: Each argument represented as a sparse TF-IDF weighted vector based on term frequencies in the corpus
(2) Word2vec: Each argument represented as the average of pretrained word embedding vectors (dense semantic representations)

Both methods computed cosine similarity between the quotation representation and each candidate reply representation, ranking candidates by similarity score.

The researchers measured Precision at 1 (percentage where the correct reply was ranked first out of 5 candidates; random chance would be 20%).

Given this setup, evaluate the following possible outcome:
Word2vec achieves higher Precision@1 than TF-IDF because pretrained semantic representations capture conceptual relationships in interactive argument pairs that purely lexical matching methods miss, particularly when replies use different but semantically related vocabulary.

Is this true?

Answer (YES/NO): YES